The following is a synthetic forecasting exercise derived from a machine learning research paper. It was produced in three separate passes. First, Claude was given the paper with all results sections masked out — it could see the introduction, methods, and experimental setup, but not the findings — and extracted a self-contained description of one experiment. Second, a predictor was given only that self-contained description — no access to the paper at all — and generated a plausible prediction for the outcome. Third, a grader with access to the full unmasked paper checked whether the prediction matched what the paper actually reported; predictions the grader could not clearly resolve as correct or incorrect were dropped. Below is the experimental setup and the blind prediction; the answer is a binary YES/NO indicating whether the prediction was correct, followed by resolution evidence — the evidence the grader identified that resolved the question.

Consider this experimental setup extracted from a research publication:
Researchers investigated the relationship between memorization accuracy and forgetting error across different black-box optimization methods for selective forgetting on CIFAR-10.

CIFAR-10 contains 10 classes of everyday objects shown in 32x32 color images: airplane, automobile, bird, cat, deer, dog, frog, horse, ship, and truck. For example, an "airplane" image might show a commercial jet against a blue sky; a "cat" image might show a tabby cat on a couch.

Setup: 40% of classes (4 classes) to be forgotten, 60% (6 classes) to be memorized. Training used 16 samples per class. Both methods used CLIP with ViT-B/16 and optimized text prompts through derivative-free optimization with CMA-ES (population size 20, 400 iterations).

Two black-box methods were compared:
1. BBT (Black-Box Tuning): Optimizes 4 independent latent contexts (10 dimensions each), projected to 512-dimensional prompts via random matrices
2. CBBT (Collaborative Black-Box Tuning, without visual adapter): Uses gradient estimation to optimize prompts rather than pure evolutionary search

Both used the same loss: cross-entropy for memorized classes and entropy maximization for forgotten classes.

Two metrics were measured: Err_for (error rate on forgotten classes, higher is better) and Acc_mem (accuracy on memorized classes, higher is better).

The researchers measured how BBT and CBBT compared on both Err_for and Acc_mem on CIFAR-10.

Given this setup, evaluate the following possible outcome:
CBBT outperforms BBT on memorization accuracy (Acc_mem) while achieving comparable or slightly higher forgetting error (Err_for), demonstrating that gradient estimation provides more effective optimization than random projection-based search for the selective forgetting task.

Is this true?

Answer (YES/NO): NO